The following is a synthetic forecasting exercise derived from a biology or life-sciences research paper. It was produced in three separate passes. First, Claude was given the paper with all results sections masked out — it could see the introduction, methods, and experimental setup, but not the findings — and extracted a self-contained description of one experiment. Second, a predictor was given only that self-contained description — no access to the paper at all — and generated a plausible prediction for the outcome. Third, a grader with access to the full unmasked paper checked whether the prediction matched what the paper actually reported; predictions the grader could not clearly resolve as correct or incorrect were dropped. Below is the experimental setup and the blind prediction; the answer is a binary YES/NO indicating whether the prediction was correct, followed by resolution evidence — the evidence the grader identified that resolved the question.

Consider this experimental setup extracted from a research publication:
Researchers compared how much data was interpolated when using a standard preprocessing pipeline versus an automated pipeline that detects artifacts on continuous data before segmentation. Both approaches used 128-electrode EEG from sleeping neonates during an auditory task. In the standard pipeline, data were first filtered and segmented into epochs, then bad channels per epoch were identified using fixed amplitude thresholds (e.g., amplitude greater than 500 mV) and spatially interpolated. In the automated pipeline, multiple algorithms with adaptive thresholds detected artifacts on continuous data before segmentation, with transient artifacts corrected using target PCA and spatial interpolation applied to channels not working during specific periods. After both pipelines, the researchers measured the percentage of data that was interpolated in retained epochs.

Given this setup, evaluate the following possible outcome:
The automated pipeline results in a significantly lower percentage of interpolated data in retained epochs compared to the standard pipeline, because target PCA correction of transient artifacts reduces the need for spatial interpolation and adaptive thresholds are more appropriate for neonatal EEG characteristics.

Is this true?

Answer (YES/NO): NO